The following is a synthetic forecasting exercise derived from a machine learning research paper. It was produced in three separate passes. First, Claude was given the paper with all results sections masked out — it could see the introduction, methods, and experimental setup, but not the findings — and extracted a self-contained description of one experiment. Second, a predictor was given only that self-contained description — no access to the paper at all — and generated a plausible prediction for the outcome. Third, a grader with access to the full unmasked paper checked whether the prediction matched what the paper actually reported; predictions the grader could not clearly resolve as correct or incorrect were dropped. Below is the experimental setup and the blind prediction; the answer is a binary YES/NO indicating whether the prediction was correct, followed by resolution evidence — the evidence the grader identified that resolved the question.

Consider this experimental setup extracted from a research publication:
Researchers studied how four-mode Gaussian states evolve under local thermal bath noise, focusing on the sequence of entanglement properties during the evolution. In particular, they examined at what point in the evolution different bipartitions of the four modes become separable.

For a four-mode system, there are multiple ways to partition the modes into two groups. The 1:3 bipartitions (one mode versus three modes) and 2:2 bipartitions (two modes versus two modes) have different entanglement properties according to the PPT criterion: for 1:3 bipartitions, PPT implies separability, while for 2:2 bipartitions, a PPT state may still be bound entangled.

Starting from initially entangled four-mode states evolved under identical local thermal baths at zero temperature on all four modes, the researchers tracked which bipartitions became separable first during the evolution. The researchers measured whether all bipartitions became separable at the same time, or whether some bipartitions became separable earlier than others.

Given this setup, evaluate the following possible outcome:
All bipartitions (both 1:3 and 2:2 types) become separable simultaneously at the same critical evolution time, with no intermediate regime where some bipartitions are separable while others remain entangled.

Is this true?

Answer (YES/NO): NO